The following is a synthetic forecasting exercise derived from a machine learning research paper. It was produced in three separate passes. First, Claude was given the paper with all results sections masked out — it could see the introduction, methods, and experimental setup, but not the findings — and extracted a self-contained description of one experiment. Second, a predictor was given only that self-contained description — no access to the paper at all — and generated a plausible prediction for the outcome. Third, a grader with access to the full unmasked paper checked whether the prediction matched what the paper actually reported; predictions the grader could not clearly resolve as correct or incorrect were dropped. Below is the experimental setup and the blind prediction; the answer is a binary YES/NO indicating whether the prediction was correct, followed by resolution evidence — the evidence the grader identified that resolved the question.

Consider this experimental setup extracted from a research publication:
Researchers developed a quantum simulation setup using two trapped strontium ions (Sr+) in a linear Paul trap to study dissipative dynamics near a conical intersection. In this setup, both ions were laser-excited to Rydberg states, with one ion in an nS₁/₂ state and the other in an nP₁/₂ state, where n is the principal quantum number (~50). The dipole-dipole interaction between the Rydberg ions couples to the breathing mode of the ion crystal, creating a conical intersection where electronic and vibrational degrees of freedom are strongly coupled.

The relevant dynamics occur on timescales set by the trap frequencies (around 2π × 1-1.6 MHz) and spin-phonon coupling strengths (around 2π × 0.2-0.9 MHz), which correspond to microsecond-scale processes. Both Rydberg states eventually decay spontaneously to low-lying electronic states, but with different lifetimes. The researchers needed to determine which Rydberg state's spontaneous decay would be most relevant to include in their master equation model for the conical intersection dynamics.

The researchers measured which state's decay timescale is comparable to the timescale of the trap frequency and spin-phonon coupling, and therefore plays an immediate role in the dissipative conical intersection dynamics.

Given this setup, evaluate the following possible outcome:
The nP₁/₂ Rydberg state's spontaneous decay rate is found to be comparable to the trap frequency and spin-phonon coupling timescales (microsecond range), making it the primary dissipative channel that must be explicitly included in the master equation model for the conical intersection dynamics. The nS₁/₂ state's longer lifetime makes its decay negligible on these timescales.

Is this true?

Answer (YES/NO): NO